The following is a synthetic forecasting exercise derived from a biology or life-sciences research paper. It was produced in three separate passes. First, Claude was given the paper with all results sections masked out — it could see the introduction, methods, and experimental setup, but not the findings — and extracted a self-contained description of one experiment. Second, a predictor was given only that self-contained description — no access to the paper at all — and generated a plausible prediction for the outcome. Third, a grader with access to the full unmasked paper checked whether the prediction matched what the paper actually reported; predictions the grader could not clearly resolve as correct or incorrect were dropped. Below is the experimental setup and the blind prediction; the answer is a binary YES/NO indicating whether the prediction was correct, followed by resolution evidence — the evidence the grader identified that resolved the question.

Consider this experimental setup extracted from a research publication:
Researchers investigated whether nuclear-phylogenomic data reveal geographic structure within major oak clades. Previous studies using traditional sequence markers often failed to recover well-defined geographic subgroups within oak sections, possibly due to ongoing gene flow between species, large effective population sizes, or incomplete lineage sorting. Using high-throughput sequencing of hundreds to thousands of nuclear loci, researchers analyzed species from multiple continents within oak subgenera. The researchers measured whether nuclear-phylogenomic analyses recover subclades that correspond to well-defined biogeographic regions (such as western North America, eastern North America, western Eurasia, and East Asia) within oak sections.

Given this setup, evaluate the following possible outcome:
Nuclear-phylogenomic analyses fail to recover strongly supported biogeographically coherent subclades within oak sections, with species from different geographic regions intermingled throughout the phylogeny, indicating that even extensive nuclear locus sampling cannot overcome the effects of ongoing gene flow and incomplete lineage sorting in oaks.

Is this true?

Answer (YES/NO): NO